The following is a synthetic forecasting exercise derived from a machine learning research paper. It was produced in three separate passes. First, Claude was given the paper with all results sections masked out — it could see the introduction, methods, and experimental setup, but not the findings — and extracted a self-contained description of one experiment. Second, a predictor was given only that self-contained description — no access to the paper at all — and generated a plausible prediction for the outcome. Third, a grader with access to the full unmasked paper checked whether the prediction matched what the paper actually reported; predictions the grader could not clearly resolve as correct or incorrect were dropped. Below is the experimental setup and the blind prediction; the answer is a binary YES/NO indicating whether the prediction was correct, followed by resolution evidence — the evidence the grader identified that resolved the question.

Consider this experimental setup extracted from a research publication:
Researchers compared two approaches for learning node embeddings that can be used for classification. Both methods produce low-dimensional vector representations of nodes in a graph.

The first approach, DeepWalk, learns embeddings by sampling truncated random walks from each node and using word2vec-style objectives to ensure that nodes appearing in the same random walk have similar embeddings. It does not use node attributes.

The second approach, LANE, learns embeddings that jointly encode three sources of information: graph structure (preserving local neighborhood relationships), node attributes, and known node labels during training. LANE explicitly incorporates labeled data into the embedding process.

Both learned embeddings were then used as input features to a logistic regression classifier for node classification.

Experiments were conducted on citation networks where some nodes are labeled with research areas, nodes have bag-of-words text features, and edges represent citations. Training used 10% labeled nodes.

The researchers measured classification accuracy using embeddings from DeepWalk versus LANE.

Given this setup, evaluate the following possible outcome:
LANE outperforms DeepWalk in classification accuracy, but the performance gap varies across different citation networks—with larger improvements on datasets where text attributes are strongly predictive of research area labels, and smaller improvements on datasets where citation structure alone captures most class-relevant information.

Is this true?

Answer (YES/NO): NO